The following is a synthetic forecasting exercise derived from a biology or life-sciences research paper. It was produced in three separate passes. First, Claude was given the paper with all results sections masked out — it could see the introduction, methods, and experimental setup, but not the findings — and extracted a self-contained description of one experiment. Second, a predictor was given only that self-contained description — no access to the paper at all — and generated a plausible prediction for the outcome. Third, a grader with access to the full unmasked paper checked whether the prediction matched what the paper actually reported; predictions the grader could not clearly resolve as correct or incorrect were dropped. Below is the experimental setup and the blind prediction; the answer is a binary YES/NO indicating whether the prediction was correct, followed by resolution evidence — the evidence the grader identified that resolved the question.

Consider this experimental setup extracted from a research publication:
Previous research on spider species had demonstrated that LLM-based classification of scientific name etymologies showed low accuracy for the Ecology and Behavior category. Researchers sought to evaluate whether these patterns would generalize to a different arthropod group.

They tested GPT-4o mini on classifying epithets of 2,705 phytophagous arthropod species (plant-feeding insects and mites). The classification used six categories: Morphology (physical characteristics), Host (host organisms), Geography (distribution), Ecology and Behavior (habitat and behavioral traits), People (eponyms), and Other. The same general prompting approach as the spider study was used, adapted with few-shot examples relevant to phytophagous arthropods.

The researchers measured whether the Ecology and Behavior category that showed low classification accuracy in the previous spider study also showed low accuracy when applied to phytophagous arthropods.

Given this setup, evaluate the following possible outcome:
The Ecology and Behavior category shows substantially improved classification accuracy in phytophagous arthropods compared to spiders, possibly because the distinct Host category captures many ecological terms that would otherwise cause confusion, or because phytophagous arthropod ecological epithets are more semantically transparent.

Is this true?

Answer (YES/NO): NO